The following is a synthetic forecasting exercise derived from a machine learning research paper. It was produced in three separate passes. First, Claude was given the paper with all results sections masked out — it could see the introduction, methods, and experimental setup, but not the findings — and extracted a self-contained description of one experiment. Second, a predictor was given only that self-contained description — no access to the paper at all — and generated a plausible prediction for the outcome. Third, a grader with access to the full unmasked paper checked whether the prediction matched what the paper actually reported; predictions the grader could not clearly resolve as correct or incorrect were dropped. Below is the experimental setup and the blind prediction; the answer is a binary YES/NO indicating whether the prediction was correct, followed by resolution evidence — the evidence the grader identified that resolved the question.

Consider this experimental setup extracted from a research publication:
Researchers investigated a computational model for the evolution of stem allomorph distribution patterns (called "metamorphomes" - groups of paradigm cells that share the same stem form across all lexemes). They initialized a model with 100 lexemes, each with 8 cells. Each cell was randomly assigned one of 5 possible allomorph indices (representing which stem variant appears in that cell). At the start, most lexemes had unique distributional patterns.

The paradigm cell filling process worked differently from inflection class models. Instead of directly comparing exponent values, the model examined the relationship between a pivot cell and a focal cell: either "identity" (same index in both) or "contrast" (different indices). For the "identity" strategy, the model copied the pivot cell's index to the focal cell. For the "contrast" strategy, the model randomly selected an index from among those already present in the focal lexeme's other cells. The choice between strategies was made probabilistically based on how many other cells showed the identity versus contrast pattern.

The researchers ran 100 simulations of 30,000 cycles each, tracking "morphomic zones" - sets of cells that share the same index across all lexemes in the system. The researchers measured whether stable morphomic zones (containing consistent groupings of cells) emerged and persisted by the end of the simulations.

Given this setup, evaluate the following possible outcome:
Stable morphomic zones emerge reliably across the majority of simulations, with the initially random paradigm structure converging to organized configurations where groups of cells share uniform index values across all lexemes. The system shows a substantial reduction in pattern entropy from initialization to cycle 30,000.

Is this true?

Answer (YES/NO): NO